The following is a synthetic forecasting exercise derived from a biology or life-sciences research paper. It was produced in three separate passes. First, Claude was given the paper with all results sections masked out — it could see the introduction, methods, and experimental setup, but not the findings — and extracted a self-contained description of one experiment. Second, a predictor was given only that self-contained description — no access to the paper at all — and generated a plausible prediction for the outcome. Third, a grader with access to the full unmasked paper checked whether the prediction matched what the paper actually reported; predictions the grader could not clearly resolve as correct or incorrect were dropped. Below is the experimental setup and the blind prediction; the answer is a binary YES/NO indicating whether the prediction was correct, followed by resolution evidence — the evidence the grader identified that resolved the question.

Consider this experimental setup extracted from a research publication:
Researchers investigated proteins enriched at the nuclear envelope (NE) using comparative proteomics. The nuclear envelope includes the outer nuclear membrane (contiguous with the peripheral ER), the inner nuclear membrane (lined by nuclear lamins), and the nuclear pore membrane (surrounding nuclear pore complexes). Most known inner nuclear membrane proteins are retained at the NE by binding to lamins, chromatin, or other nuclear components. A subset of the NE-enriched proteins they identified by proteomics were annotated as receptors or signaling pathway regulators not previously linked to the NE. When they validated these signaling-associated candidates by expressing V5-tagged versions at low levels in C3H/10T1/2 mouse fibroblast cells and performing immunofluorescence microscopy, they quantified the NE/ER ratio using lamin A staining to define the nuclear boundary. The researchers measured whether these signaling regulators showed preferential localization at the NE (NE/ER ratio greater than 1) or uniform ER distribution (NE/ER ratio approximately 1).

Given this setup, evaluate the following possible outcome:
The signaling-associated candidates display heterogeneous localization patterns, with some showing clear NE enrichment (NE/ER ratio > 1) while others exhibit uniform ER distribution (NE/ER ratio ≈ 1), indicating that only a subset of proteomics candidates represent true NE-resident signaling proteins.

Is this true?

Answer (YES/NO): NO